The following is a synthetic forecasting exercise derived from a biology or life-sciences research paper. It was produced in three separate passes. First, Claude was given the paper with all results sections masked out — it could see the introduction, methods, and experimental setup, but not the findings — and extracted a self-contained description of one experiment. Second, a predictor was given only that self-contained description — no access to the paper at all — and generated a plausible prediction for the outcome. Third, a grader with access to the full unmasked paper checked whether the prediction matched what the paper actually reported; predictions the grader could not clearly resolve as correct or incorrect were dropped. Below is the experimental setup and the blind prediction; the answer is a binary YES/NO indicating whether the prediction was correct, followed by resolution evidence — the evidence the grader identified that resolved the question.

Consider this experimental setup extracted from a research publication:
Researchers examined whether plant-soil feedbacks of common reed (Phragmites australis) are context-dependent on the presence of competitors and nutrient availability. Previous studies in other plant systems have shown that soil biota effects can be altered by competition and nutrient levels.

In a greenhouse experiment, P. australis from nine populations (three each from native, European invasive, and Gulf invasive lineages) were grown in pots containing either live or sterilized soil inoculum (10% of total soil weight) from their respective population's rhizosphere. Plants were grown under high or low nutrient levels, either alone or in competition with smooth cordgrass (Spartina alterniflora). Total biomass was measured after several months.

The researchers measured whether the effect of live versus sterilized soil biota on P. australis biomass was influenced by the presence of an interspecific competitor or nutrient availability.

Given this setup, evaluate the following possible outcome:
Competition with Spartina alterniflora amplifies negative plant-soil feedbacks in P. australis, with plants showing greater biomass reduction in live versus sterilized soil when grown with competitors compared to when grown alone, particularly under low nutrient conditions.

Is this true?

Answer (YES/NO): NO